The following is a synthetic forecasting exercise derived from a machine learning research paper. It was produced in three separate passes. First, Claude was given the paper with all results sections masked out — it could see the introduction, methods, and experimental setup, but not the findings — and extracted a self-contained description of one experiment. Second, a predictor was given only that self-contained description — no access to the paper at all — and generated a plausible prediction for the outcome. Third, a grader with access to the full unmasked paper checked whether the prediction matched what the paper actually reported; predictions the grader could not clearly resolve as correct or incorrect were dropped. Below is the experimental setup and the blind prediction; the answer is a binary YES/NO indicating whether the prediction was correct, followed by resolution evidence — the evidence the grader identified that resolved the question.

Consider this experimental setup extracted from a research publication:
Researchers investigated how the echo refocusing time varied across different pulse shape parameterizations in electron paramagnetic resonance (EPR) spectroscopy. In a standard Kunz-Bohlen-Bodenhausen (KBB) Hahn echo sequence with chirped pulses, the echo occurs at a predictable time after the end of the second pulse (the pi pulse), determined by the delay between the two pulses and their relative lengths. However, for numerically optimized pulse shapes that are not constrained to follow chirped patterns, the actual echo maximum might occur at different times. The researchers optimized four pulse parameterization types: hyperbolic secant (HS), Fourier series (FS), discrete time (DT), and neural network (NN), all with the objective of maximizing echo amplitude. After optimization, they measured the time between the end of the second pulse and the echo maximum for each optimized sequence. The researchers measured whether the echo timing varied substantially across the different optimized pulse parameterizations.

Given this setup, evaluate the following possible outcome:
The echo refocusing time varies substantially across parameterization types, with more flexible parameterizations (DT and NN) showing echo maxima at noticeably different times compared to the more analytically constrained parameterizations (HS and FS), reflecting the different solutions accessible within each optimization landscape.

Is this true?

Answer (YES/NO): NO